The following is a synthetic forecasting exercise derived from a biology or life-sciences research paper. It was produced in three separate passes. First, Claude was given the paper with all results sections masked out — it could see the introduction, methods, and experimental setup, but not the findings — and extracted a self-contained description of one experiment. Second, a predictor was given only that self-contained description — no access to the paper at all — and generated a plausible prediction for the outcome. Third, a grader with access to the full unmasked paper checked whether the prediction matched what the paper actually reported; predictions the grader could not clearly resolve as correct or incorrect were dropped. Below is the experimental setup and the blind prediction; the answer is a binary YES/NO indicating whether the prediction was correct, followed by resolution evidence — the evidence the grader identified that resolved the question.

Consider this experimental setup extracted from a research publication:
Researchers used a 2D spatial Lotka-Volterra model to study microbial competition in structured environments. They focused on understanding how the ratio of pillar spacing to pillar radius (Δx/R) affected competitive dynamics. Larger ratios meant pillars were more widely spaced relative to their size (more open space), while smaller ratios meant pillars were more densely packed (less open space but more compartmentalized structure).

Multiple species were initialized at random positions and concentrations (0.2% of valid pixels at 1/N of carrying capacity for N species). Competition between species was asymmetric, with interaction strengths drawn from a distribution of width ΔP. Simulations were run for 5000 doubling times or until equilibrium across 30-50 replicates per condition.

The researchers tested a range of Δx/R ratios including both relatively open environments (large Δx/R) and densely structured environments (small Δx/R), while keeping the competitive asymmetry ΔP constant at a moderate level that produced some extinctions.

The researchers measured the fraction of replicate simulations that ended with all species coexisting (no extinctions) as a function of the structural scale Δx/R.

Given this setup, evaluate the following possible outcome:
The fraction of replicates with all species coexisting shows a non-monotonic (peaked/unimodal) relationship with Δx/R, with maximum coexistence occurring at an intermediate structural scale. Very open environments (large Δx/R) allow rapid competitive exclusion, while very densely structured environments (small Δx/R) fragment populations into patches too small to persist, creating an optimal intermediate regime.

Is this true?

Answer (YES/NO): NO